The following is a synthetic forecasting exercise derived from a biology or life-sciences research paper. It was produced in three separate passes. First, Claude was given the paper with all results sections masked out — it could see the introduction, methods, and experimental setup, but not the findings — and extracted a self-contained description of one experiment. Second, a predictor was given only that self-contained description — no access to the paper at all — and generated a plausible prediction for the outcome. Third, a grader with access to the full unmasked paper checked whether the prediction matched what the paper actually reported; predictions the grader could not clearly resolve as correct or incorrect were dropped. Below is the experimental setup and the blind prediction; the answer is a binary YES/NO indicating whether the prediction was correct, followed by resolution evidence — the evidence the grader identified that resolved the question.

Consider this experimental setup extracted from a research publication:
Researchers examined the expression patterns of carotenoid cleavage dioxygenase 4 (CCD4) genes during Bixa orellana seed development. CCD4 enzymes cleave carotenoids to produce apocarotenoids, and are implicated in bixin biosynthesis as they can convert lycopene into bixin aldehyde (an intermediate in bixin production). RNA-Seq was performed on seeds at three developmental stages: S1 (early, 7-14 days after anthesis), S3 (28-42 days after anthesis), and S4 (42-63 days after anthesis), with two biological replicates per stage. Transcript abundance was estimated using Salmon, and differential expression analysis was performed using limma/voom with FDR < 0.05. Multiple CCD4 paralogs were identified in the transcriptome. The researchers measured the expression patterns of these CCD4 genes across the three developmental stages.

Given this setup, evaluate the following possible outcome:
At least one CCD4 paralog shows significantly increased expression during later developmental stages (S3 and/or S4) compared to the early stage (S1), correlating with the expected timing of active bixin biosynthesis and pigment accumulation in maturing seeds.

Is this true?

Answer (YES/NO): YES